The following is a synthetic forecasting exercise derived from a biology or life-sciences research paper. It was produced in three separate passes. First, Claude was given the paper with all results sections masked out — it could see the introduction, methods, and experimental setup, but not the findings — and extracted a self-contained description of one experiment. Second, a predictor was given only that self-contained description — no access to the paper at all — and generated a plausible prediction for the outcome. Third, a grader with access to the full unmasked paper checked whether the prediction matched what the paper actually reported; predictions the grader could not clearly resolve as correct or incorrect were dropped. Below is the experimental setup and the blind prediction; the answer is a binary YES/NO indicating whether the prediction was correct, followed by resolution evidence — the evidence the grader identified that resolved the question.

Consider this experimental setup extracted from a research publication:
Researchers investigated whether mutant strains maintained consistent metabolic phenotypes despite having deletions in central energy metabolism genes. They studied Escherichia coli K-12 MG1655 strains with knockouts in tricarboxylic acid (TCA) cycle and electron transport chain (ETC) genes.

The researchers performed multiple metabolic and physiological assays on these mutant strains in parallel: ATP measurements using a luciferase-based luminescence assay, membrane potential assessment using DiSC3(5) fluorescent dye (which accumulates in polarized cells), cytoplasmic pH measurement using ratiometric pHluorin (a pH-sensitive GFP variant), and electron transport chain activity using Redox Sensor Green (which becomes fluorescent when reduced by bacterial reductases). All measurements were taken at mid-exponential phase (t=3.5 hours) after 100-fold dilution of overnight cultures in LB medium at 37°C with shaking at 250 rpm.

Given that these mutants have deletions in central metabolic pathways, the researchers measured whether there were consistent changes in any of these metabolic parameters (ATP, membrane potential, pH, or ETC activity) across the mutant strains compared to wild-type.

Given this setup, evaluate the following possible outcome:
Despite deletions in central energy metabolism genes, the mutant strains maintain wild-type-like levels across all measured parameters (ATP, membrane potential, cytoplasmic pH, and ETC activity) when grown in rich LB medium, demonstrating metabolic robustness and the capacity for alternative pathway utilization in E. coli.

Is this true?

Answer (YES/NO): YES